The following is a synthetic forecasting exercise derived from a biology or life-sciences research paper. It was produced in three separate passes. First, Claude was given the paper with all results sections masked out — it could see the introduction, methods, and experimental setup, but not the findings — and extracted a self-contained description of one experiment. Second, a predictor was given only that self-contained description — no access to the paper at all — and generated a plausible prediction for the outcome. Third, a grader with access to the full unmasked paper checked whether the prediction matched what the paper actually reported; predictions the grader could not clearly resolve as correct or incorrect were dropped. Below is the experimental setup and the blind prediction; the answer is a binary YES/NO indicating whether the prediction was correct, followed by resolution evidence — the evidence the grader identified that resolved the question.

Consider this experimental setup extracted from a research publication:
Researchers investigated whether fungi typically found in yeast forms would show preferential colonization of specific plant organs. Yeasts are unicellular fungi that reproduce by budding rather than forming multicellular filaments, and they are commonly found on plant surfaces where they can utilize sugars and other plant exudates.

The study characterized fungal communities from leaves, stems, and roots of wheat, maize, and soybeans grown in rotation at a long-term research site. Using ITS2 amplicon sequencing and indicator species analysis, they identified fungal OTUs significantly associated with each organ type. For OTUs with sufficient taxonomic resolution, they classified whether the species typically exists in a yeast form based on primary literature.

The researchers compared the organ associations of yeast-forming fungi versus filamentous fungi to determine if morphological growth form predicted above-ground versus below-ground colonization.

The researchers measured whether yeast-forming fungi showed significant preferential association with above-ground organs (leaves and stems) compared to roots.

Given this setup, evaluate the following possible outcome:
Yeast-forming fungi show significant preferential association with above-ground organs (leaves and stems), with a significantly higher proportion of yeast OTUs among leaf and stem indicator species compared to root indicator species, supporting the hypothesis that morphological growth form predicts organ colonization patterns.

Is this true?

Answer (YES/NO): YES